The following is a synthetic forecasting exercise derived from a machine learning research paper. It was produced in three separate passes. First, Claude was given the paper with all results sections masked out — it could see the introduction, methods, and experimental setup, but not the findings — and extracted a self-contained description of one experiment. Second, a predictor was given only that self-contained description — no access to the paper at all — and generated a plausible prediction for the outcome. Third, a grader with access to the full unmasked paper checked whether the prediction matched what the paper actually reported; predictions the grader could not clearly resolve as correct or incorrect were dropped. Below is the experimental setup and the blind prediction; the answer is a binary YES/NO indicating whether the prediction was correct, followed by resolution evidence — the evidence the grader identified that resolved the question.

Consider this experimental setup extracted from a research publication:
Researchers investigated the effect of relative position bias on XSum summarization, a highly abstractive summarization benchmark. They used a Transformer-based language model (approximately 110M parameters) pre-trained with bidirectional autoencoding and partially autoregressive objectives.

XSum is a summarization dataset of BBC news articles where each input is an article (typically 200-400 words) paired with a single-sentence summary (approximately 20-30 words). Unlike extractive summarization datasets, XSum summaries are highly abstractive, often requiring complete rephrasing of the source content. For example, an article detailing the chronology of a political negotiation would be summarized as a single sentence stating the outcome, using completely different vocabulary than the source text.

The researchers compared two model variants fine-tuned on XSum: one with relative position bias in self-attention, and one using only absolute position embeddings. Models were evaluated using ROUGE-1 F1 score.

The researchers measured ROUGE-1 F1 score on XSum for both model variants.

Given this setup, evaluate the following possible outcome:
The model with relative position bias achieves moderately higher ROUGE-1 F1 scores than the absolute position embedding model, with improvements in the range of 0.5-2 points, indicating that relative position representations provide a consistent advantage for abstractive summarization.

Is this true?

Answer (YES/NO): NO